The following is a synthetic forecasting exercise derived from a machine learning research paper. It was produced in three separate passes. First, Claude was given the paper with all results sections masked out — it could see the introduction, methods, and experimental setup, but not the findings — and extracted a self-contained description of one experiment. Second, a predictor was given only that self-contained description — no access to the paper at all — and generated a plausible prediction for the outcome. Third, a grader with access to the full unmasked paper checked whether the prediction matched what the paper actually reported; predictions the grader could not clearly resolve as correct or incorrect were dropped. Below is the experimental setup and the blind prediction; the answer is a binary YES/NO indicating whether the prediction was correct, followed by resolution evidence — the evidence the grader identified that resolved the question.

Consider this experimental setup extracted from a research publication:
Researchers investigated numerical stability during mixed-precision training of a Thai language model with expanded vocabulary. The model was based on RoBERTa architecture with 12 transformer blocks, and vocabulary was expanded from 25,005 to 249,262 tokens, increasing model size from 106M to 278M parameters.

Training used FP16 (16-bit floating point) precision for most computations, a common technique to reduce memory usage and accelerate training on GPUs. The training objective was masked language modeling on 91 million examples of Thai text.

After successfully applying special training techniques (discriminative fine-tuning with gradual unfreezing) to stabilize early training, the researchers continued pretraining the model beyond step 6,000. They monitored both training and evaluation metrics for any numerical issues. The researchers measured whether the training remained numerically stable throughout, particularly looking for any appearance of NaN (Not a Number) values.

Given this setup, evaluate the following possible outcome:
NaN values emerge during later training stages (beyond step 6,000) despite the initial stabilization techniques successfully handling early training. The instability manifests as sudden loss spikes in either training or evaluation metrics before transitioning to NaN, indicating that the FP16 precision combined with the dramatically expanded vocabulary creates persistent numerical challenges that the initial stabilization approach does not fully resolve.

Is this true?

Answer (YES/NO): NO